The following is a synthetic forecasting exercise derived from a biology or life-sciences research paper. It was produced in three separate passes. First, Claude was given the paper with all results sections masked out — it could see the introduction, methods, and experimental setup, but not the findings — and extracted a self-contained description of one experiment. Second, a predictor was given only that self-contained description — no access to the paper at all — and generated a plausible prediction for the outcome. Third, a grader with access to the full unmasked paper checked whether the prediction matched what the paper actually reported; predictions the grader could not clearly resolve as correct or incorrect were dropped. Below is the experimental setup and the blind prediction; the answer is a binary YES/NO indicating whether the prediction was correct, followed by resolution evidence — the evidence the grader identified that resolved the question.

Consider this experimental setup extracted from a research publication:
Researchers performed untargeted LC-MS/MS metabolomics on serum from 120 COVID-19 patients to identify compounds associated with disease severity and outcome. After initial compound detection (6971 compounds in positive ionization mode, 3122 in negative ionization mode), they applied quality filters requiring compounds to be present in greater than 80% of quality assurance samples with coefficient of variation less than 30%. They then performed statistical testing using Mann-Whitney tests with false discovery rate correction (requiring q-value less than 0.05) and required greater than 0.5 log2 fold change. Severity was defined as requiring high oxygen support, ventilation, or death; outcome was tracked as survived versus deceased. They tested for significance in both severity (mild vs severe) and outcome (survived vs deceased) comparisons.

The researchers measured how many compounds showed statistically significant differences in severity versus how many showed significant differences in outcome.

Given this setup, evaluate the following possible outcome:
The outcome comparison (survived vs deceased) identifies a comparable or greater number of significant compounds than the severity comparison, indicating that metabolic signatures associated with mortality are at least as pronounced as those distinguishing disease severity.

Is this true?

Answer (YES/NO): YES